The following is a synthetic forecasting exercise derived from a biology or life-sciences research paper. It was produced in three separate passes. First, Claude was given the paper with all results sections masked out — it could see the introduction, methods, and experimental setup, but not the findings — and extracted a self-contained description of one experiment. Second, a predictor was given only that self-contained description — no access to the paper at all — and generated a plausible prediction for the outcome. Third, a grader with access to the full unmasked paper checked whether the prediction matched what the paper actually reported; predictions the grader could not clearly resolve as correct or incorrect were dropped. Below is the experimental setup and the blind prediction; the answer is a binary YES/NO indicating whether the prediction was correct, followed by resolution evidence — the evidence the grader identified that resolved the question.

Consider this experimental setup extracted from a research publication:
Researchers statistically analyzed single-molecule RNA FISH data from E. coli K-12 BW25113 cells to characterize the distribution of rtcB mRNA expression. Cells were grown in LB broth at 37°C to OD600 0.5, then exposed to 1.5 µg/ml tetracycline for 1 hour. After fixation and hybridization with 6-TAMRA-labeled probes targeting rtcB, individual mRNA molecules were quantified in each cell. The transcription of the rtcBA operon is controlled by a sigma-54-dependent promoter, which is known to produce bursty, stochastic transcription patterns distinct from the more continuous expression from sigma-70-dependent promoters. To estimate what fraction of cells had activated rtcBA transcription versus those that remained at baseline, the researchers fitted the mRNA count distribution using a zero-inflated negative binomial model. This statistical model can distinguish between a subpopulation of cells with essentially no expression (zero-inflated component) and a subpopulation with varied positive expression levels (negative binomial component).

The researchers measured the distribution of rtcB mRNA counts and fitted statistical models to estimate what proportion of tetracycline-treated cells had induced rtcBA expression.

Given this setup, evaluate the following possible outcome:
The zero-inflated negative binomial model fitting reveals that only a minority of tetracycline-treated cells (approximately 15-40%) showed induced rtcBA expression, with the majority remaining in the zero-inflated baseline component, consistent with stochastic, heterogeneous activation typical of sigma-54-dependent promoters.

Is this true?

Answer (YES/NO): YES